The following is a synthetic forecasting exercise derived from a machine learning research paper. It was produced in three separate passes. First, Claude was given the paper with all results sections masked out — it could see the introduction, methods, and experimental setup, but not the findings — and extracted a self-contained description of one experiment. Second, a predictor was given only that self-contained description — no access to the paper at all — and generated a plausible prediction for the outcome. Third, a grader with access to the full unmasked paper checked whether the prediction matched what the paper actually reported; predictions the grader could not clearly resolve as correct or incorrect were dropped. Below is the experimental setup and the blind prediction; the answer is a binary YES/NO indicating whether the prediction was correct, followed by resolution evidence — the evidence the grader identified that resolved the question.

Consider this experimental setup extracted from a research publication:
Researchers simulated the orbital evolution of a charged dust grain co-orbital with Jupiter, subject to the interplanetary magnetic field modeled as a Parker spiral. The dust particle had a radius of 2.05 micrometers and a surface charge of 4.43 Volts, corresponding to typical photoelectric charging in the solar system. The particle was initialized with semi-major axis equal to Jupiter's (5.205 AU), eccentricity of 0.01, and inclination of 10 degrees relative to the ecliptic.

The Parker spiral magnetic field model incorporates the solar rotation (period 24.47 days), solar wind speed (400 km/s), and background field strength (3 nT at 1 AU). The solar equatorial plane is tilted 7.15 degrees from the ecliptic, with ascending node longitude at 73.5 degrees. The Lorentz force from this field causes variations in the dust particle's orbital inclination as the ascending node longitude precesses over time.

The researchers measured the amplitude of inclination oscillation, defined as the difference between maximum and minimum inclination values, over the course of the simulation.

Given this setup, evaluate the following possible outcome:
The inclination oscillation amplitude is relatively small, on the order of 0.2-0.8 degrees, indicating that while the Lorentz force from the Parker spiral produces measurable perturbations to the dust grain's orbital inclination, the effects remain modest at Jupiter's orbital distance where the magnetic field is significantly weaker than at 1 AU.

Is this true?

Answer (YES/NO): NO